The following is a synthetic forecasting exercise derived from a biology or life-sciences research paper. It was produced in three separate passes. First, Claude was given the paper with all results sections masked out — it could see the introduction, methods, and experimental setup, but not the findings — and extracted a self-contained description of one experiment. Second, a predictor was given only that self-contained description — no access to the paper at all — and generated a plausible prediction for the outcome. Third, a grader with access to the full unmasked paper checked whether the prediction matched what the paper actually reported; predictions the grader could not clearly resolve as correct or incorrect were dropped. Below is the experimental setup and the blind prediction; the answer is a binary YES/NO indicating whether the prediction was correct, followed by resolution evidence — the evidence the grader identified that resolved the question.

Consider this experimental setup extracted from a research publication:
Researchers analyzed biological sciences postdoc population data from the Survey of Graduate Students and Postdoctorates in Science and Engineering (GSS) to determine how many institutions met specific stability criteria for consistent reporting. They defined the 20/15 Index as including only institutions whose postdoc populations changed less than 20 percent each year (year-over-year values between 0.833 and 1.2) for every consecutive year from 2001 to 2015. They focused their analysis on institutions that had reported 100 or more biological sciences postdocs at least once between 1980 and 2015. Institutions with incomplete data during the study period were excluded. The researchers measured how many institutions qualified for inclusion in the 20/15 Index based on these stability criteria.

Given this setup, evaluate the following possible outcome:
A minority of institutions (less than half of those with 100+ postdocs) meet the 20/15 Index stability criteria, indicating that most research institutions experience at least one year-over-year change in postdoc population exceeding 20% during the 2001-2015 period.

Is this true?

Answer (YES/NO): YES